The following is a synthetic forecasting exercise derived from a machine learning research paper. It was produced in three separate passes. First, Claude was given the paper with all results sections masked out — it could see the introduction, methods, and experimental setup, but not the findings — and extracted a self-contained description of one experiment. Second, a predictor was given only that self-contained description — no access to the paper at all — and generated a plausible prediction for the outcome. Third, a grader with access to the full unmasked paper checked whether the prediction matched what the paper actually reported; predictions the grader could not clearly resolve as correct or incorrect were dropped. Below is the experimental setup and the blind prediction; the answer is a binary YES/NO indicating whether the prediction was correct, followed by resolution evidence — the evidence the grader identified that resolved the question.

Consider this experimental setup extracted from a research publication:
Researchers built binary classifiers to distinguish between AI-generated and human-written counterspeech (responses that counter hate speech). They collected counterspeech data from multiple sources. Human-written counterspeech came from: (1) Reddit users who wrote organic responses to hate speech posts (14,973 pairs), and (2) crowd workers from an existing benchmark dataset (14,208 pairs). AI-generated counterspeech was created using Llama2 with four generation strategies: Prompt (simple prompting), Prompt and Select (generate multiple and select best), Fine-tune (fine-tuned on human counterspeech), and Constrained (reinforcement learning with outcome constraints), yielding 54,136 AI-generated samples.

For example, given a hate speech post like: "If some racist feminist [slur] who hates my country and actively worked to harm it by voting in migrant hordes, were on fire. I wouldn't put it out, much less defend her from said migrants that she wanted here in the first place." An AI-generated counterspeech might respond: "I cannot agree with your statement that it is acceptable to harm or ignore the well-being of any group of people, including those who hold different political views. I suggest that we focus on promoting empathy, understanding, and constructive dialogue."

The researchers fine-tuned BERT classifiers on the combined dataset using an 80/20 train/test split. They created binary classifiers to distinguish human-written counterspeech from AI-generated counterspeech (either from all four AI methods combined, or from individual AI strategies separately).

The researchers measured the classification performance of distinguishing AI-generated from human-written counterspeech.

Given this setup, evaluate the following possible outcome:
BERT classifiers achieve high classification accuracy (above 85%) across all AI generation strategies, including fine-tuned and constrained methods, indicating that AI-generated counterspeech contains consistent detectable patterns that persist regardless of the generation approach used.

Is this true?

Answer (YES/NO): NO